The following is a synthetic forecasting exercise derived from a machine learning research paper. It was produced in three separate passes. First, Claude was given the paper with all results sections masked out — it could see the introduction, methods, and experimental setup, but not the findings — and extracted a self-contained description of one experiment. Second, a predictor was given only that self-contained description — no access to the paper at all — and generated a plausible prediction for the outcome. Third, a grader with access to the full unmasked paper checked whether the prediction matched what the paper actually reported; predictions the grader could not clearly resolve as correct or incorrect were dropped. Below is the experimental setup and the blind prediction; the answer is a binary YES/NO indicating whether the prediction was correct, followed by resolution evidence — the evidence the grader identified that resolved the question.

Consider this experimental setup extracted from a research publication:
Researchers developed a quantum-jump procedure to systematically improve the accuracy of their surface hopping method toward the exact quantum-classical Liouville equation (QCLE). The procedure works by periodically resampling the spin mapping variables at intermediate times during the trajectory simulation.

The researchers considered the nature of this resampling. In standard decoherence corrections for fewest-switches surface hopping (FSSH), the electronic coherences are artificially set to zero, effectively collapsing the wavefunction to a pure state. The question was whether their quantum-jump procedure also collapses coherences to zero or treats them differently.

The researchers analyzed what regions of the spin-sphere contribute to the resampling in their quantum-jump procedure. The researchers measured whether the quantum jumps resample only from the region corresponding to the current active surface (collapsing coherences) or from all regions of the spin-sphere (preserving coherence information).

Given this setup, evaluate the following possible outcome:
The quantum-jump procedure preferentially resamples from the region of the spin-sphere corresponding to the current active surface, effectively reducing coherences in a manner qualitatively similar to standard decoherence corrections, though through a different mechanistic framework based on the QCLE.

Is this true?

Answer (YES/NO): NO